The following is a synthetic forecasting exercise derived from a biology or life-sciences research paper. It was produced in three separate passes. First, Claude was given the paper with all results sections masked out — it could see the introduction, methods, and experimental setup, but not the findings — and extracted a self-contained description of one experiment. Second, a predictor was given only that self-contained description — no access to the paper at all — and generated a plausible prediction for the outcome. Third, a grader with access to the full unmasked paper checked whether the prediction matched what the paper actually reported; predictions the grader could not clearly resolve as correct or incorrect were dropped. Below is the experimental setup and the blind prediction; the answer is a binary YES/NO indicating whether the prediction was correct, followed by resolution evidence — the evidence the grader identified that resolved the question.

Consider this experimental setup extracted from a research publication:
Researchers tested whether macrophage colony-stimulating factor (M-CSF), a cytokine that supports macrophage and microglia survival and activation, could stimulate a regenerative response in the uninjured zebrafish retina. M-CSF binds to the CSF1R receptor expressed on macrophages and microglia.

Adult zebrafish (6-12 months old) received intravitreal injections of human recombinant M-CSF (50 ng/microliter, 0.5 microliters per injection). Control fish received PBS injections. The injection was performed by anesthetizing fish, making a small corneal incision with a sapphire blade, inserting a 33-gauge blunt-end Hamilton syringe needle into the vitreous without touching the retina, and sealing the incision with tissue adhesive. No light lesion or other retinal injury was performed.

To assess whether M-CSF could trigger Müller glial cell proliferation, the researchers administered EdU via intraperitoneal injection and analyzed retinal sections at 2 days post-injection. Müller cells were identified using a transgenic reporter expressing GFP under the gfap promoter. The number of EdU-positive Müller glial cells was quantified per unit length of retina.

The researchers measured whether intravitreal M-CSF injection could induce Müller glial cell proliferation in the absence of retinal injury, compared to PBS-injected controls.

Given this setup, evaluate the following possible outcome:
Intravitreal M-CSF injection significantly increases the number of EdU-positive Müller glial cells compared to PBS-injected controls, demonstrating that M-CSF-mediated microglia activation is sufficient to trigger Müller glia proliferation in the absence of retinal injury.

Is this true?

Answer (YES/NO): YES